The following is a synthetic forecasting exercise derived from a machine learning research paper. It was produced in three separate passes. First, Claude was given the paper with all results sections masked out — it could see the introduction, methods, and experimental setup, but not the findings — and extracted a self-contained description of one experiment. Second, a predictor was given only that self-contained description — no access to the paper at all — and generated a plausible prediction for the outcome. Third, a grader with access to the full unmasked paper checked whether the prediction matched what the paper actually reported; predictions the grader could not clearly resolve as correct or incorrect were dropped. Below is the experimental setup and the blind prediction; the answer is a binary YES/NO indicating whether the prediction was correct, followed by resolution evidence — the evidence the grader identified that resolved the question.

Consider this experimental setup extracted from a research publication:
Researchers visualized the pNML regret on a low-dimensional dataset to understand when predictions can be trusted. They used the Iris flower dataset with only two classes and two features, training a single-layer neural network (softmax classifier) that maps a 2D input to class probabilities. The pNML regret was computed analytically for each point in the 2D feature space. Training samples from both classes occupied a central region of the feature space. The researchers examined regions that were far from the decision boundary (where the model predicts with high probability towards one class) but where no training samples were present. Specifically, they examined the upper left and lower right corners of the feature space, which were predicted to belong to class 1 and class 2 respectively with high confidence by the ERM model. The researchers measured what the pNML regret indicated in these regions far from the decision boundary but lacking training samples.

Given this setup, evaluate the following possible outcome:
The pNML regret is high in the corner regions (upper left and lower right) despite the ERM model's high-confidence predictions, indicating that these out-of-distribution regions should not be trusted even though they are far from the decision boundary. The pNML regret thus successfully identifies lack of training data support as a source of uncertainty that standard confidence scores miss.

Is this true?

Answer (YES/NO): NO